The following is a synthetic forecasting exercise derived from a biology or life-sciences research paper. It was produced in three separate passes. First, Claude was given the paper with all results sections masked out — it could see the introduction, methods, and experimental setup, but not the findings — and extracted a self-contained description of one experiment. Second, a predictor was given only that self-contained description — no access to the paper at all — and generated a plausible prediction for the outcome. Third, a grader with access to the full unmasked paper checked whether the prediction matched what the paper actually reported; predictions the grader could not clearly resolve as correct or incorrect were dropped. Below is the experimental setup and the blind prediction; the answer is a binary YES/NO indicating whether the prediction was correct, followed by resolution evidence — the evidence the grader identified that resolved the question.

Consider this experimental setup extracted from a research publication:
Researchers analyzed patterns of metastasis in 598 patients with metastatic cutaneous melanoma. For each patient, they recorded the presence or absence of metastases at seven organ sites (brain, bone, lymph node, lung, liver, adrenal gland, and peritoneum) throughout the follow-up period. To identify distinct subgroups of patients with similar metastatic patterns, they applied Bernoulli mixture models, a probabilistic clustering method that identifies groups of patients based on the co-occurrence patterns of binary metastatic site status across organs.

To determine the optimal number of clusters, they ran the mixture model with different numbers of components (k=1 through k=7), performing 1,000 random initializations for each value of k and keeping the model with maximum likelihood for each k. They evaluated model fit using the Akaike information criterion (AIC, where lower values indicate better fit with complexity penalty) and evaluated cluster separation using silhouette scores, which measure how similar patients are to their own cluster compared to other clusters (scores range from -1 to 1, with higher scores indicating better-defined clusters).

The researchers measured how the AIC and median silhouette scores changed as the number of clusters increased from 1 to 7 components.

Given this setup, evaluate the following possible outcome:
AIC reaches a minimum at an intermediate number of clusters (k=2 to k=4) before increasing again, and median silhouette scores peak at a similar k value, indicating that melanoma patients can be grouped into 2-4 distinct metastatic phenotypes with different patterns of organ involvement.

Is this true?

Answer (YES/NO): NO